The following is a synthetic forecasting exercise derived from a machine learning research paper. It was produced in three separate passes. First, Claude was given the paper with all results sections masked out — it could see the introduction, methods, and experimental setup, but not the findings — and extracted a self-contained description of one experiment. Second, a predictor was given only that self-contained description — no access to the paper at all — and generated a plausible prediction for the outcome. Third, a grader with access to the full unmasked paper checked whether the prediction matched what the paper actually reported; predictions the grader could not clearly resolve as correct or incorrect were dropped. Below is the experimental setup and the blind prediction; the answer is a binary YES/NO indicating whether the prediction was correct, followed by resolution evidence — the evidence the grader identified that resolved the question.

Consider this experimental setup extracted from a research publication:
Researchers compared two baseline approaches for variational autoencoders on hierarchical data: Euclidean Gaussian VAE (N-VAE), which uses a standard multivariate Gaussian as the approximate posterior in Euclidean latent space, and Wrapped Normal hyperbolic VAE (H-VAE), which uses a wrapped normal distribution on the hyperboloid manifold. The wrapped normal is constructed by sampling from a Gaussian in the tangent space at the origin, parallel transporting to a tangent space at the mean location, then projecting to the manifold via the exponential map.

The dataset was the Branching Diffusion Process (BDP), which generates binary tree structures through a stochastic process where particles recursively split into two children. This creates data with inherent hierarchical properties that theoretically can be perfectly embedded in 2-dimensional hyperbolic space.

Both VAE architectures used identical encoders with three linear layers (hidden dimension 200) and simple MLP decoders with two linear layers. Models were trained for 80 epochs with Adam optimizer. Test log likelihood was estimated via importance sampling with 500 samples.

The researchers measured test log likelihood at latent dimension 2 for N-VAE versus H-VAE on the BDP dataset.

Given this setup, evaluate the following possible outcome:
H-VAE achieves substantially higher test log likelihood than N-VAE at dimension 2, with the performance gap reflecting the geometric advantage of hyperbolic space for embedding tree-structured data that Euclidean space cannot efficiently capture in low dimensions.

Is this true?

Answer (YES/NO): NO